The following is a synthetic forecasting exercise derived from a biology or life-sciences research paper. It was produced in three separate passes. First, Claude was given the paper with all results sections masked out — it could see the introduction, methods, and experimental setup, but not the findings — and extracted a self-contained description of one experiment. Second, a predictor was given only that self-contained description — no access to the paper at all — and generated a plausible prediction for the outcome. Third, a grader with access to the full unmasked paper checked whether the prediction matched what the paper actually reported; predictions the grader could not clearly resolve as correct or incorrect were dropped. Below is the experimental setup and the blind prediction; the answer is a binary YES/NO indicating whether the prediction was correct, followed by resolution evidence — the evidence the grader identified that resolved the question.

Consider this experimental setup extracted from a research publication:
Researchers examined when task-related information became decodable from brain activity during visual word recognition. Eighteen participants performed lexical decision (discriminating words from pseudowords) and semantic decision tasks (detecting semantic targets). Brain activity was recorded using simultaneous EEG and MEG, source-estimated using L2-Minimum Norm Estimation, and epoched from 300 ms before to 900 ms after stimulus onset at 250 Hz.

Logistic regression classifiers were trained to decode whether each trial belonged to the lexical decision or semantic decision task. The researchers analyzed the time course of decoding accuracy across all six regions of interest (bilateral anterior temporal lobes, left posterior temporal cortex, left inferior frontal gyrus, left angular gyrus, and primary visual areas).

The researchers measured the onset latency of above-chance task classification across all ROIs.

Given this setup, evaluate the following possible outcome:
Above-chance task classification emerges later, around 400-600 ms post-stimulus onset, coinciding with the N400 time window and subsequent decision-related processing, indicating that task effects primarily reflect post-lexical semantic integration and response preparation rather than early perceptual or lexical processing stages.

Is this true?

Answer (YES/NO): NO